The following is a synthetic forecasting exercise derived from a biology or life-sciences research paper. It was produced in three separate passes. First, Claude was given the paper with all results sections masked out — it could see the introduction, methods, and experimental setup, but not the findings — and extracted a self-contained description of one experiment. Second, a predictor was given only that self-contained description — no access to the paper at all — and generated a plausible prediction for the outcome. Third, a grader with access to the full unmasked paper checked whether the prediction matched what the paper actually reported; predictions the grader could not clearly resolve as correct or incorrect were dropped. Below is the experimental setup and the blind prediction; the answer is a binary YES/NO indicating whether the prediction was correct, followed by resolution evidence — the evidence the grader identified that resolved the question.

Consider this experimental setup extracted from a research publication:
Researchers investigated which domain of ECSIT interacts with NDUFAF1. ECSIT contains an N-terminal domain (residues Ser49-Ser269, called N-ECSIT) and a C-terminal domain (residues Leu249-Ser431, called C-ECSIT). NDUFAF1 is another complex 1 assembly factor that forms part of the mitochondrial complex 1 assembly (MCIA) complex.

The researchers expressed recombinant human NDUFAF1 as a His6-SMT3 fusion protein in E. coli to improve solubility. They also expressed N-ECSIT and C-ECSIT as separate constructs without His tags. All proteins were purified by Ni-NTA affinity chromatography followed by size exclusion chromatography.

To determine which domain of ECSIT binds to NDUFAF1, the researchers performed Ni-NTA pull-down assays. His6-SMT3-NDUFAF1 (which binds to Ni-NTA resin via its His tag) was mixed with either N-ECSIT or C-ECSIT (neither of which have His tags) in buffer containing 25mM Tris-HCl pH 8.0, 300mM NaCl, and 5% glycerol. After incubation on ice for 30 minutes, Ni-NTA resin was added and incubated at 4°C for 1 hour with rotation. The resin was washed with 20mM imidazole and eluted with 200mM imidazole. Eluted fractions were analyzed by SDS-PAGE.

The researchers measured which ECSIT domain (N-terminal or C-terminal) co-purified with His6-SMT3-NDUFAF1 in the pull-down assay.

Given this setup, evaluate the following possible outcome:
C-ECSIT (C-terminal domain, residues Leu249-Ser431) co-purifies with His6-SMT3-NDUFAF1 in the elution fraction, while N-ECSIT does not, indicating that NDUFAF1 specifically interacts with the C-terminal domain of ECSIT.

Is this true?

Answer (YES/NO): NO